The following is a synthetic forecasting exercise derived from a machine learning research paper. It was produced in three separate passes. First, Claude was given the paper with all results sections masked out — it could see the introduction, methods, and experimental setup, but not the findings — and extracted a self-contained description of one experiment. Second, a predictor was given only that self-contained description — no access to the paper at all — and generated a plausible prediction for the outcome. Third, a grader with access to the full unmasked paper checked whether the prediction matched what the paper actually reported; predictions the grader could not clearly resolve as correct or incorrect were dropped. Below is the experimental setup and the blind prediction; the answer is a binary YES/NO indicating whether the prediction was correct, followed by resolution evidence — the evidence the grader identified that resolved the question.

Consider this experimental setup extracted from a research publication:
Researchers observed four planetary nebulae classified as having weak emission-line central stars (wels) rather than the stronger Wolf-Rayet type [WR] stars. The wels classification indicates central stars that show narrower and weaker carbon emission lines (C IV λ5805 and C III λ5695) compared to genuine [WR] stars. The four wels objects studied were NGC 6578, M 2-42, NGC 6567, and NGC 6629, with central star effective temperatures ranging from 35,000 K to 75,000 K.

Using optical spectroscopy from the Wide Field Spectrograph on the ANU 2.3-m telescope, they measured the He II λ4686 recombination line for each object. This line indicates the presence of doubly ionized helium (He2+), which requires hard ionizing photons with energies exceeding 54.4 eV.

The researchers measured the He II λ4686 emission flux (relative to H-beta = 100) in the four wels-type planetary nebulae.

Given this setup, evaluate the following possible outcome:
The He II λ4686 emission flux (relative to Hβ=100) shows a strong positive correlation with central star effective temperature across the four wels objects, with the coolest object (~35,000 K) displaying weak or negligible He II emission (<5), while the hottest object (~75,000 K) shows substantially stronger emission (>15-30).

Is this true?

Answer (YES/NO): NO